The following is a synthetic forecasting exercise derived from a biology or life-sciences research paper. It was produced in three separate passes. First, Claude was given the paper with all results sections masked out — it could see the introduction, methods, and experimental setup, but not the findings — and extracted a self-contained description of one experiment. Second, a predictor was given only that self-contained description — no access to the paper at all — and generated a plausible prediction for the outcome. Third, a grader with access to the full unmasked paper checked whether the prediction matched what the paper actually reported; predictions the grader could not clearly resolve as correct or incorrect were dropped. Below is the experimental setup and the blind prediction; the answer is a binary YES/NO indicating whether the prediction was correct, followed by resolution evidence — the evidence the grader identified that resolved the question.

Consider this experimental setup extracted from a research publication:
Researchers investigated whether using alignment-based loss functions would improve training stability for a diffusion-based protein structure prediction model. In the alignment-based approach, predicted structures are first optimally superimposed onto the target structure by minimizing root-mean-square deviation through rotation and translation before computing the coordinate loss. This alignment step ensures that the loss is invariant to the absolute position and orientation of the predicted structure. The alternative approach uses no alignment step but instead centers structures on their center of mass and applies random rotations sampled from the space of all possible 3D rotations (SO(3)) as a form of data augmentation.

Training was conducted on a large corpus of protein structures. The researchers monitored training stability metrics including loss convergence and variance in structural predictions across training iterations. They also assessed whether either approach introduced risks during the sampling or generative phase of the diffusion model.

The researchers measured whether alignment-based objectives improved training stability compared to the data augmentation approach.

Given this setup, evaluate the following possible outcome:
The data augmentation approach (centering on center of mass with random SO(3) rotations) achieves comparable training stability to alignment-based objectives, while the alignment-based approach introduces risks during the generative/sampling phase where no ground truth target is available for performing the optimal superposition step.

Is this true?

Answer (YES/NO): YES